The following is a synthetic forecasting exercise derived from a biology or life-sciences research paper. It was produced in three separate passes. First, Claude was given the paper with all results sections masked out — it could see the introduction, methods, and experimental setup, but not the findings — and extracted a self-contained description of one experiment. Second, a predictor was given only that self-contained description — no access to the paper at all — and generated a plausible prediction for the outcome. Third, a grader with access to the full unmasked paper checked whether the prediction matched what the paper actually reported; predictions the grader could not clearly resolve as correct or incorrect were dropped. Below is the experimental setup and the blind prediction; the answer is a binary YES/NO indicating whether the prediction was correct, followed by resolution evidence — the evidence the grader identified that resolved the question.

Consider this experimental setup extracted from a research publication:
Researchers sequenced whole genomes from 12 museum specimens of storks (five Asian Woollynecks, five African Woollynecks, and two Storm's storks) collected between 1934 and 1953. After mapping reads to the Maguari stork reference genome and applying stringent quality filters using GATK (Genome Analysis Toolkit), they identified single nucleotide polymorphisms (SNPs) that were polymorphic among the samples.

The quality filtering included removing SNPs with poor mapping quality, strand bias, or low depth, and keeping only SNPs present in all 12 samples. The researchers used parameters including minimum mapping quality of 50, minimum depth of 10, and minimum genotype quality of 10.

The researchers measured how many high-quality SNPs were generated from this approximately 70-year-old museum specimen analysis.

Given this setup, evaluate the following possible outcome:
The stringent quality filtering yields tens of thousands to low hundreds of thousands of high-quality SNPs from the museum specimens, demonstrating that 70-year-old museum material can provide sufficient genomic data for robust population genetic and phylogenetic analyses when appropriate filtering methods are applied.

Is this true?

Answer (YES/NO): YES